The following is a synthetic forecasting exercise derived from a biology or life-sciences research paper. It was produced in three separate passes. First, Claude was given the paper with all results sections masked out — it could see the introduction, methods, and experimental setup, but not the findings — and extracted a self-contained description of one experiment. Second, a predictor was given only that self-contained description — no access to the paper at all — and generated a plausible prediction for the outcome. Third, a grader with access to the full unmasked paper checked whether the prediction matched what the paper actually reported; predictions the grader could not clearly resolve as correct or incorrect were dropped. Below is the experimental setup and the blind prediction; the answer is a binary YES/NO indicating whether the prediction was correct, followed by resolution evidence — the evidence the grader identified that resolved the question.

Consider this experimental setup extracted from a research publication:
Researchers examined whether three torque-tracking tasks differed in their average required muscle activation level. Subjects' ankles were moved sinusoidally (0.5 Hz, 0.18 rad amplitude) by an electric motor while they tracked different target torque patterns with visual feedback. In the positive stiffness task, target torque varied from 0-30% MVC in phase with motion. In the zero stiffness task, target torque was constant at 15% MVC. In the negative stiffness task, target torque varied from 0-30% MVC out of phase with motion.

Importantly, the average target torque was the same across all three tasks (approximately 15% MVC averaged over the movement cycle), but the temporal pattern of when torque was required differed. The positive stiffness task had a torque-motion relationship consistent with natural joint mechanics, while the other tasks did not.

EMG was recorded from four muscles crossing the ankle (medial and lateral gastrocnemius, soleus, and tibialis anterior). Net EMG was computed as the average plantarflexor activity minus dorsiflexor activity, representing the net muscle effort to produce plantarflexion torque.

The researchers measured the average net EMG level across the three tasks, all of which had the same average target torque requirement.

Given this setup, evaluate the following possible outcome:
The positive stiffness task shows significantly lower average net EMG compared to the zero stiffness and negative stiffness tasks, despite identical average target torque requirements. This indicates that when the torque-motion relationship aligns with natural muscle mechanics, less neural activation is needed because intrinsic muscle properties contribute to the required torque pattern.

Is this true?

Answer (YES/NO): YES